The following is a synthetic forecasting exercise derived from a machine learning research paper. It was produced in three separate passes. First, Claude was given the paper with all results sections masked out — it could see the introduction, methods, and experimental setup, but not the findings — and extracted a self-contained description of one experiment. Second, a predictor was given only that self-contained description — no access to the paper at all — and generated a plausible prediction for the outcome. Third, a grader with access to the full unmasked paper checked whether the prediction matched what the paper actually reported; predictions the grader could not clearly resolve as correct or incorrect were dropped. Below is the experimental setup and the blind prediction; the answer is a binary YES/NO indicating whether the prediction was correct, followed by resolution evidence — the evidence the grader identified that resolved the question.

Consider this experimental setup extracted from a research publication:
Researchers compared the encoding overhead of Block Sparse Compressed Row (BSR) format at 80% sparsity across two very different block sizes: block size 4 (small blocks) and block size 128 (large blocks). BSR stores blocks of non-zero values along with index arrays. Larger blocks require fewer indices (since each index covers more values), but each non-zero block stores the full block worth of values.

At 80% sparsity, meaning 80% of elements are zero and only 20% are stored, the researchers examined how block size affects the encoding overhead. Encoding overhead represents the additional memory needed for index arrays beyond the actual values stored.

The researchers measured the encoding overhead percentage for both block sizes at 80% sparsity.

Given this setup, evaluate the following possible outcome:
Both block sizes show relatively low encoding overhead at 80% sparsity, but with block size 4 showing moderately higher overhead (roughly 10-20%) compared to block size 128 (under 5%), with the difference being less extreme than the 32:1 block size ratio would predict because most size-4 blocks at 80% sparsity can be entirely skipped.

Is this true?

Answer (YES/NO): NO